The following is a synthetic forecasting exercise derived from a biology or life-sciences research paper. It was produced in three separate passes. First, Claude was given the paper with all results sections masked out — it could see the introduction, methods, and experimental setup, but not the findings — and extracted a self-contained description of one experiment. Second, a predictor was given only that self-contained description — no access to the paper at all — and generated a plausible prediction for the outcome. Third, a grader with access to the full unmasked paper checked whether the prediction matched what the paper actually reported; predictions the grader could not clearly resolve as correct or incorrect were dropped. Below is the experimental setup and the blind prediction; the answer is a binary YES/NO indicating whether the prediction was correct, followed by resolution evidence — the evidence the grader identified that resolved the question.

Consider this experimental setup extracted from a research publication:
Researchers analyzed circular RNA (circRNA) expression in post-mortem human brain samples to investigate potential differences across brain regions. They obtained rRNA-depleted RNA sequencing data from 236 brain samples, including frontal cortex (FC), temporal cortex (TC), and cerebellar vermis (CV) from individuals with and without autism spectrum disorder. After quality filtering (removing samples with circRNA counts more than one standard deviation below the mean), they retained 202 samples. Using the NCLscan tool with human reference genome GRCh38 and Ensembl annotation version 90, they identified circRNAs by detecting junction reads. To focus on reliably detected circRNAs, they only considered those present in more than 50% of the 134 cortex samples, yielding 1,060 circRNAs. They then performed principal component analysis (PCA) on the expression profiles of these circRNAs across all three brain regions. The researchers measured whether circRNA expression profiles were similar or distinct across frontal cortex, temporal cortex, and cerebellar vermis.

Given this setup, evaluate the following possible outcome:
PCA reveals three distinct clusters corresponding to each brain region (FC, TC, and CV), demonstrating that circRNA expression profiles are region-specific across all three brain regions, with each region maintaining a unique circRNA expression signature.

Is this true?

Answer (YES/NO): NO